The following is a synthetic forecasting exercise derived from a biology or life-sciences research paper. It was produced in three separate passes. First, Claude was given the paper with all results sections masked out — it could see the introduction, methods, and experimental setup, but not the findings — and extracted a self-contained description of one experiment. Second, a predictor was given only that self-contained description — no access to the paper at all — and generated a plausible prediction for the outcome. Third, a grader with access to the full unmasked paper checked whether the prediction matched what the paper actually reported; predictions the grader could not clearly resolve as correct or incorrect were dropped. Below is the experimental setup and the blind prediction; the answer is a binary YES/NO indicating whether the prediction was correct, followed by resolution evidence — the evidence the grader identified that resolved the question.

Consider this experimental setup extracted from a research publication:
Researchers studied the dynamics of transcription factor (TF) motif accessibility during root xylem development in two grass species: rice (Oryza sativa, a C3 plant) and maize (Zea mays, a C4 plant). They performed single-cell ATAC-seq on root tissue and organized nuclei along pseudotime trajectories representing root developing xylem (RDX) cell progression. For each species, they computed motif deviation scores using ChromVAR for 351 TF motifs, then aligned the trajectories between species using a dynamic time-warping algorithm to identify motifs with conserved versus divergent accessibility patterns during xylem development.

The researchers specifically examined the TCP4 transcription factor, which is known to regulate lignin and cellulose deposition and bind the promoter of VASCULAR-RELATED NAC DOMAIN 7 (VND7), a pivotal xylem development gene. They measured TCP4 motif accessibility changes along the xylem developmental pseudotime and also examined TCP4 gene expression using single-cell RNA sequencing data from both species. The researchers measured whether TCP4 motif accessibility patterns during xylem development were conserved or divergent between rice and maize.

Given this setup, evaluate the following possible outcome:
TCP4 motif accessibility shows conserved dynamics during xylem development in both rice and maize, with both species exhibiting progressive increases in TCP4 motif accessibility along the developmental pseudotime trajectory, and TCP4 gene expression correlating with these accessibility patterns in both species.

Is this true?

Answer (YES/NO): NO